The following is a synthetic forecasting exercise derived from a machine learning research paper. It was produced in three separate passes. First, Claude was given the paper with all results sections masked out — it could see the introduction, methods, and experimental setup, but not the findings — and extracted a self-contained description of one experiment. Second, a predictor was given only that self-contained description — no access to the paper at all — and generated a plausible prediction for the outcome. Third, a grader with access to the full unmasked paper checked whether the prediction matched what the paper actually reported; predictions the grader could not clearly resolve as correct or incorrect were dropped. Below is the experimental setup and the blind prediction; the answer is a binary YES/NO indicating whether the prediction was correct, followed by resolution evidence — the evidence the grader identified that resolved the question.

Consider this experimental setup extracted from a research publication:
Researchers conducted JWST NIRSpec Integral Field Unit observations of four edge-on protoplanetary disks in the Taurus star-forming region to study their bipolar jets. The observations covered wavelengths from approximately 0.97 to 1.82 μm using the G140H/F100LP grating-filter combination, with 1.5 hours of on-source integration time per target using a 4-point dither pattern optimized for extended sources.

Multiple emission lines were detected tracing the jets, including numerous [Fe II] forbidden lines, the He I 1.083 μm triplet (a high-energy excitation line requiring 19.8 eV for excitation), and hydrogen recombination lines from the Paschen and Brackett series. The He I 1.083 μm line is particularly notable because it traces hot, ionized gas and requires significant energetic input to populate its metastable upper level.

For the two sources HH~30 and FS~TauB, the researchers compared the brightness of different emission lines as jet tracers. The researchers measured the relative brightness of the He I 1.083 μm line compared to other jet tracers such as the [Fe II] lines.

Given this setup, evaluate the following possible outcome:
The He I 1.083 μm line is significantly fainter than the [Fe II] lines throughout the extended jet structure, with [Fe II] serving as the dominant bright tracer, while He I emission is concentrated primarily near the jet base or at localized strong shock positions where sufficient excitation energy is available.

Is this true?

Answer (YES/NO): NO